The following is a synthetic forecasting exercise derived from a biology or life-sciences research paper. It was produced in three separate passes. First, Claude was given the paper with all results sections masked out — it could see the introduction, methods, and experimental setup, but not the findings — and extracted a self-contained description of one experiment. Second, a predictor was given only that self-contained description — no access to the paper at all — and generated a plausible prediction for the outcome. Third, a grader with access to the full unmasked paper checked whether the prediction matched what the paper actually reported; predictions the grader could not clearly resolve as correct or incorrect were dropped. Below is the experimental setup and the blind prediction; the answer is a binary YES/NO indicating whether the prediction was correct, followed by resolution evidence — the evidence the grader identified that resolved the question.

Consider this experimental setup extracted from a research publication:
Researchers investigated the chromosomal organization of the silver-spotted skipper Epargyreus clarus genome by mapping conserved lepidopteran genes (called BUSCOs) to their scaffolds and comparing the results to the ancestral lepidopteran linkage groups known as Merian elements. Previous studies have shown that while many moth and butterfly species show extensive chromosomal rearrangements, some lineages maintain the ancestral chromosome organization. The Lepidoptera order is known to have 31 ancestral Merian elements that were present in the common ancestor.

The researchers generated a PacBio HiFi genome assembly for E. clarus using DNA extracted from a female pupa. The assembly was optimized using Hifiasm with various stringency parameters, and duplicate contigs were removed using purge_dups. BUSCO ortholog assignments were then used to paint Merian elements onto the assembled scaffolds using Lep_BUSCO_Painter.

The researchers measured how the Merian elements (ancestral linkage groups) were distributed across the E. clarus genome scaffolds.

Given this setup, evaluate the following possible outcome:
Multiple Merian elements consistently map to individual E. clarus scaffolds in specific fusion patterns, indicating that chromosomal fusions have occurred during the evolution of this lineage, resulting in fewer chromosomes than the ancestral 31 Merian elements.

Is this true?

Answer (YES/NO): NO